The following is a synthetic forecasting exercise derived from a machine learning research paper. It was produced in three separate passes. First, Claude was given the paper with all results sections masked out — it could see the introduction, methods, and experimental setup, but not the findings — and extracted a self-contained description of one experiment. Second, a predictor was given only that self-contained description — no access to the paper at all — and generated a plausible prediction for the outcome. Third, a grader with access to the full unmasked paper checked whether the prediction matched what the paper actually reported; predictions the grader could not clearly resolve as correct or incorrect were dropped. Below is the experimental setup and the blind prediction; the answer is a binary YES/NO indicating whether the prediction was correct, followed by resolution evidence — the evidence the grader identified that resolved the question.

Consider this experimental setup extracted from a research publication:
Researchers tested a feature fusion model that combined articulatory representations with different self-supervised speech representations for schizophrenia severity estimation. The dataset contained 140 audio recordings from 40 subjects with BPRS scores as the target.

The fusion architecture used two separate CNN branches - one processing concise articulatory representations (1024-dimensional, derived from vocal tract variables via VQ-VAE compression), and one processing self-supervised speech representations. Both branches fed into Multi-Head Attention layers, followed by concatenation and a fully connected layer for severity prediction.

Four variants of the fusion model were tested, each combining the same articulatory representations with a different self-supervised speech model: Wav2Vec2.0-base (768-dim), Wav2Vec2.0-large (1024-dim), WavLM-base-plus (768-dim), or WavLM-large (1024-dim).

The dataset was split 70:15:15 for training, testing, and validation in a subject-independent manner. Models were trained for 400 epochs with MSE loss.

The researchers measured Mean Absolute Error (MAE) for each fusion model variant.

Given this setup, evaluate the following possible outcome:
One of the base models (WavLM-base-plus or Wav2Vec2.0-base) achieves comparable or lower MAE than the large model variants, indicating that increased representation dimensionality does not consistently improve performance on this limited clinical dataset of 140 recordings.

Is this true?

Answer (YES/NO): YES